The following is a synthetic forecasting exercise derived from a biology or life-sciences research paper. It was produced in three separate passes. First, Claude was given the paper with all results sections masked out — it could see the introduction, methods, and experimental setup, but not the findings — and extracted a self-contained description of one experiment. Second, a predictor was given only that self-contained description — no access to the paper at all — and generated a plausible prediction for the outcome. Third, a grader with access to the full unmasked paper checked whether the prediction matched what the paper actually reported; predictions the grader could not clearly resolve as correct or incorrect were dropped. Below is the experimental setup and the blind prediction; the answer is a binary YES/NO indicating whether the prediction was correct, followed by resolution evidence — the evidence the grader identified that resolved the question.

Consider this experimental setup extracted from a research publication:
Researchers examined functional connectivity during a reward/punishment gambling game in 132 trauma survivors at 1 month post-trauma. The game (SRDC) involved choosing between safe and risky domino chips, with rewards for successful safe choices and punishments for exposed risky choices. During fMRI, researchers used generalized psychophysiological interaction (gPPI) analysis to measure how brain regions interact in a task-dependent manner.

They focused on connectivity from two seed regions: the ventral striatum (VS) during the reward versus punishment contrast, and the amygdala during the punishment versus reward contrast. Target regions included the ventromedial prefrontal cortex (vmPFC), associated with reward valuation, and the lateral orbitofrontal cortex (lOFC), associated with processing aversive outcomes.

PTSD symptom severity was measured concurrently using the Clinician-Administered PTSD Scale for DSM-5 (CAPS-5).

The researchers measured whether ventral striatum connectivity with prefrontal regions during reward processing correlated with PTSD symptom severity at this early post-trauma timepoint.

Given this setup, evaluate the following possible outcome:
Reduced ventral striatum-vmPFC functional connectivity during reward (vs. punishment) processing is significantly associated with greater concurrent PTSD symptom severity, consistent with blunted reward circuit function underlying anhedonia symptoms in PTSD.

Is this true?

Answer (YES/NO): NO